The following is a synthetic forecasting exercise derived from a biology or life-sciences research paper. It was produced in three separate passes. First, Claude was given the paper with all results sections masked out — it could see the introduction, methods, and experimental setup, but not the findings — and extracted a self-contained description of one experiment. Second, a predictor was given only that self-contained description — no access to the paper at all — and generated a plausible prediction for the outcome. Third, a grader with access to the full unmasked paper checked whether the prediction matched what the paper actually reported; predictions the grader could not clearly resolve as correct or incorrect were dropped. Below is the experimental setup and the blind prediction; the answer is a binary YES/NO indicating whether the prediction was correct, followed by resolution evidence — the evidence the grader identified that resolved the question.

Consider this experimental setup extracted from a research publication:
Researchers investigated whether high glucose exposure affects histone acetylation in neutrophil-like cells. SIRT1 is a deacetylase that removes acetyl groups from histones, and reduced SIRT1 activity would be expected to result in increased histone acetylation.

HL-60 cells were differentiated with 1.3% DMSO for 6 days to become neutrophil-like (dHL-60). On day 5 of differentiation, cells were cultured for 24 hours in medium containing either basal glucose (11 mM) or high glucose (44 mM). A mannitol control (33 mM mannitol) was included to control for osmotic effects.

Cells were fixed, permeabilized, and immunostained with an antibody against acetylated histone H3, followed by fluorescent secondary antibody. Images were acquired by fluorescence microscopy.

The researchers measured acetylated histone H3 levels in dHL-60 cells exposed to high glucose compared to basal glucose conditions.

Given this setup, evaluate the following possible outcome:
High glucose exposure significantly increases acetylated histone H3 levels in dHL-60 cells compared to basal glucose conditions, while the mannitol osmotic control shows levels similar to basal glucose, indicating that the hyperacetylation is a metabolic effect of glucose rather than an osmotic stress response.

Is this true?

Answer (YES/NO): NO